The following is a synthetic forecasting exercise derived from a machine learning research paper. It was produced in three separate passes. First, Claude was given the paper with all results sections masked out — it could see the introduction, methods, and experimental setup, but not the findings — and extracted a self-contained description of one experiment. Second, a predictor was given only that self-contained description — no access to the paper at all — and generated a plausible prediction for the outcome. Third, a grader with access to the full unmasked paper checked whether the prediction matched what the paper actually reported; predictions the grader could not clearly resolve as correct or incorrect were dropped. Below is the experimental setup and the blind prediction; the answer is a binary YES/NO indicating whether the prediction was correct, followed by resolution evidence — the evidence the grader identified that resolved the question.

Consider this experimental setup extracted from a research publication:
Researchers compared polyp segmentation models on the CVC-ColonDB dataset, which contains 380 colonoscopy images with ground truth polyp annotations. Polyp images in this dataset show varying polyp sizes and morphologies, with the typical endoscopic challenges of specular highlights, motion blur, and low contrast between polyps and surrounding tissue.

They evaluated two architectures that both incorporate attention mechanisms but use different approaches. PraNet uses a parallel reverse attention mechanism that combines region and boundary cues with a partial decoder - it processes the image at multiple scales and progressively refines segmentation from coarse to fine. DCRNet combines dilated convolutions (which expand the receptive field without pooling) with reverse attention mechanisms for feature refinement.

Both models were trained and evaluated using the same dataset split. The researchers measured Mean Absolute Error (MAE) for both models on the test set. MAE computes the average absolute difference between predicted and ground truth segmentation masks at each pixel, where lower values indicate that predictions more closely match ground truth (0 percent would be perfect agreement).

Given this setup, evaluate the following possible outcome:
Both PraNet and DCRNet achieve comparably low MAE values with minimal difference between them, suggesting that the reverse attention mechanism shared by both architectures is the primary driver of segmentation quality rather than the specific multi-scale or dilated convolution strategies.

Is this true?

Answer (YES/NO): NO